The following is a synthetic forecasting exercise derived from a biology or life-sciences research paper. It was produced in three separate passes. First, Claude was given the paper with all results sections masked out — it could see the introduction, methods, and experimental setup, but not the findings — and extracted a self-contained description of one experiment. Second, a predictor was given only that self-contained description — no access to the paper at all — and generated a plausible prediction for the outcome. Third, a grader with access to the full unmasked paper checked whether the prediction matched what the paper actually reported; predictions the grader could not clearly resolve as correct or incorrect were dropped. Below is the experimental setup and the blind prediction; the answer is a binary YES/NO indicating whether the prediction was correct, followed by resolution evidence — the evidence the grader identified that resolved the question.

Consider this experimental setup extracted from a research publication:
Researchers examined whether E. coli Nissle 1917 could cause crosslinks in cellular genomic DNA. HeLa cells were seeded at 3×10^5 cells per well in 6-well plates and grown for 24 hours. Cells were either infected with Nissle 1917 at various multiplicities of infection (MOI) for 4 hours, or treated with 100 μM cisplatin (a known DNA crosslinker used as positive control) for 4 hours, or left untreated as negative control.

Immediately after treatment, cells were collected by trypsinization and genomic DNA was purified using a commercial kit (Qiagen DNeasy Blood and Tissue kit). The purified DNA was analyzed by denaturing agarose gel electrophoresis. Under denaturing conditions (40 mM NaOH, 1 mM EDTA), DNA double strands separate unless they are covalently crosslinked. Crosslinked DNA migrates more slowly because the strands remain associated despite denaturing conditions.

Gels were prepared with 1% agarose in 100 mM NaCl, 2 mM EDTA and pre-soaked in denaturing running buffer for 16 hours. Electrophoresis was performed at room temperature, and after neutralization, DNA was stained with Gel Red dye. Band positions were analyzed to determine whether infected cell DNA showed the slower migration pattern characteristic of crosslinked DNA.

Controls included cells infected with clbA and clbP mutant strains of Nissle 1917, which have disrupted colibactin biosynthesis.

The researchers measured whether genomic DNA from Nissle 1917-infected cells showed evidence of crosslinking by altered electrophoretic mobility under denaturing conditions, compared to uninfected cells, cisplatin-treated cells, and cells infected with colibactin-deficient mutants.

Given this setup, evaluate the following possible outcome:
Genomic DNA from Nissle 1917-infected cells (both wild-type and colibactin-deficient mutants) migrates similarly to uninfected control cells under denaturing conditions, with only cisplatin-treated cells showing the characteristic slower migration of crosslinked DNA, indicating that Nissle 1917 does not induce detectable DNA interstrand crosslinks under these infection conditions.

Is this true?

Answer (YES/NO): NO